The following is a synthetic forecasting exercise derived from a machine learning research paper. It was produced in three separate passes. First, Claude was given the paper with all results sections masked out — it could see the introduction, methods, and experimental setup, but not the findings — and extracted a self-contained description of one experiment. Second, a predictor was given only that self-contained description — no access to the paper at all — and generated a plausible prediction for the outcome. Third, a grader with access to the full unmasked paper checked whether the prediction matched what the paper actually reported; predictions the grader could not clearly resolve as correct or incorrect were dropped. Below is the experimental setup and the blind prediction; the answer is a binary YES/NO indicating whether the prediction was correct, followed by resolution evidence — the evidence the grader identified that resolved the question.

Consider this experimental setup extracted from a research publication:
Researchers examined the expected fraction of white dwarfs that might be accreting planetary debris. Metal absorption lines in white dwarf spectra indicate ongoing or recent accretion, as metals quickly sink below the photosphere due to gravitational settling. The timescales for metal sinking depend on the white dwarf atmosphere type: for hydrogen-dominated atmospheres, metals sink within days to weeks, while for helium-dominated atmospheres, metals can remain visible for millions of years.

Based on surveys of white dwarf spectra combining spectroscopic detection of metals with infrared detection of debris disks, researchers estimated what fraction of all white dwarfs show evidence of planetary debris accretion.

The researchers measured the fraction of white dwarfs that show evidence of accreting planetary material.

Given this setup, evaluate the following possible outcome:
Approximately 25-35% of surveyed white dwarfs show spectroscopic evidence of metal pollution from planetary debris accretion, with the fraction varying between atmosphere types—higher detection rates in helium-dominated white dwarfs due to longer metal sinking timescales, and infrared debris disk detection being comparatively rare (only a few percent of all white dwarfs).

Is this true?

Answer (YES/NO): NO